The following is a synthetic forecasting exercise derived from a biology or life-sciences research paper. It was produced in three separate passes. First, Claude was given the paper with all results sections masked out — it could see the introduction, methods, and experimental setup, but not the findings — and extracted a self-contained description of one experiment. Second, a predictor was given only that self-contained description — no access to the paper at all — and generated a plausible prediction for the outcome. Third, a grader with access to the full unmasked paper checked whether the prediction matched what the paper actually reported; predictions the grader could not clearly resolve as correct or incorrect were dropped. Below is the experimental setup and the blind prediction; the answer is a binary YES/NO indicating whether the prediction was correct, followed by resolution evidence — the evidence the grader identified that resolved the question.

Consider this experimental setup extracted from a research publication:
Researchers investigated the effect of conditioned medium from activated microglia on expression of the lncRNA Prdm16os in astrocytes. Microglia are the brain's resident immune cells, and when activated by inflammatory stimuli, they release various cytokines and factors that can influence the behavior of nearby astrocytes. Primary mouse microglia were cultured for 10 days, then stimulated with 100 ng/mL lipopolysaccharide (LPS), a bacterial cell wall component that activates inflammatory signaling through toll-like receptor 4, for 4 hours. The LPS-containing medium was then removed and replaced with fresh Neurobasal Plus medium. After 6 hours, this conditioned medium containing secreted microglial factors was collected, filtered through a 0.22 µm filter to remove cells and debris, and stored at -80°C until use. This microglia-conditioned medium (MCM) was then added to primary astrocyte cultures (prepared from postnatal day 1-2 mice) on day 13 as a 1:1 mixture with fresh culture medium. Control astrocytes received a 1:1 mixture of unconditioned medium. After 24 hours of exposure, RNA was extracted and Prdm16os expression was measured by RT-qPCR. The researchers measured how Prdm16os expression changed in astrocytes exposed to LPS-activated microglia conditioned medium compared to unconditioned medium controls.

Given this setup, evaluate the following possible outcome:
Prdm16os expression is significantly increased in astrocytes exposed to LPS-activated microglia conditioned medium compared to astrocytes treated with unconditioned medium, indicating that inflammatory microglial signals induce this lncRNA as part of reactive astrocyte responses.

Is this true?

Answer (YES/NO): NO